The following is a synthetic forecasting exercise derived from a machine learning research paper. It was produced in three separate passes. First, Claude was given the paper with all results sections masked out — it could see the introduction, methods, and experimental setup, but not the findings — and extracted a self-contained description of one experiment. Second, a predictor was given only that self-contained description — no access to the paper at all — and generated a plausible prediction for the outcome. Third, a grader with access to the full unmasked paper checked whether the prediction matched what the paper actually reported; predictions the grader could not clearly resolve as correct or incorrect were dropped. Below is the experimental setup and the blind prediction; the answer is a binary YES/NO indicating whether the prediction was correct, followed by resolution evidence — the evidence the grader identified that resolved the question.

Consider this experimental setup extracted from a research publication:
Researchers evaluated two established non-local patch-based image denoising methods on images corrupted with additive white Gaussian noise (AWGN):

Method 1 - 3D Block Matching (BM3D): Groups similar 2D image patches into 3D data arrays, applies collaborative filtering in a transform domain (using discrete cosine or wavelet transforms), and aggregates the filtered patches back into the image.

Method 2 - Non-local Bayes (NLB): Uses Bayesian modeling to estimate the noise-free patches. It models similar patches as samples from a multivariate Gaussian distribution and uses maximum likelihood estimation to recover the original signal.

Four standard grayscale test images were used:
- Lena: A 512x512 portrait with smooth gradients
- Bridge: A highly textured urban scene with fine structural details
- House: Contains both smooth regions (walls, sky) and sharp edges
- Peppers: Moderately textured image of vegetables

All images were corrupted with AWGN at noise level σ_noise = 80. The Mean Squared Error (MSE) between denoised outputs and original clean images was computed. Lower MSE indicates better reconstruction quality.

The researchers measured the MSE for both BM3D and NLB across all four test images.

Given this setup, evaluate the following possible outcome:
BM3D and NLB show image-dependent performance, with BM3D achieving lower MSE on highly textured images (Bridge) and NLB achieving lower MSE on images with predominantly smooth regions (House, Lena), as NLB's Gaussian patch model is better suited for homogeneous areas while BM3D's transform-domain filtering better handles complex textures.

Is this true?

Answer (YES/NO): NO